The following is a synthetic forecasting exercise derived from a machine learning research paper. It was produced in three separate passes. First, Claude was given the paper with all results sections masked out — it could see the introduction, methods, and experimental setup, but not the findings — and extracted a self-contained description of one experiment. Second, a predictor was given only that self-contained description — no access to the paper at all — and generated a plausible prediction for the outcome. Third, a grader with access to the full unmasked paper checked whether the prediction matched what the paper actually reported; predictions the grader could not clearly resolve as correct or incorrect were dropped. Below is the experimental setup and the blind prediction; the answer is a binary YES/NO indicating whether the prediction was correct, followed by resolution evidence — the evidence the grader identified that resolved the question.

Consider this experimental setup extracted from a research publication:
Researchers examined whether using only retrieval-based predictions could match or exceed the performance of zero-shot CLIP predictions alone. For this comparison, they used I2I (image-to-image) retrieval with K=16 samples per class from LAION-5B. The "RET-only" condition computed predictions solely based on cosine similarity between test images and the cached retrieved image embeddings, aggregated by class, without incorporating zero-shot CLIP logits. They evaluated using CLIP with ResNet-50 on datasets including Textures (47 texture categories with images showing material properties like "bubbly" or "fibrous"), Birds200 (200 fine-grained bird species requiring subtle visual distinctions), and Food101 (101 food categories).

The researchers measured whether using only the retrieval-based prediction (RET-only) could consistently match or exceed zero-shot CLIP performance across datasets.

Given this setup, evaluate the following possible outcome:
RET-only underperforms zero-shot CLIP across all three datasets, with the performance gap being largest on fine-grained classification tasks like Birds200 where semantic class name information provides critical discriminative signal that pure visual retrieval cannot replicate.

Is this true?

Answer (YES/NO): NO